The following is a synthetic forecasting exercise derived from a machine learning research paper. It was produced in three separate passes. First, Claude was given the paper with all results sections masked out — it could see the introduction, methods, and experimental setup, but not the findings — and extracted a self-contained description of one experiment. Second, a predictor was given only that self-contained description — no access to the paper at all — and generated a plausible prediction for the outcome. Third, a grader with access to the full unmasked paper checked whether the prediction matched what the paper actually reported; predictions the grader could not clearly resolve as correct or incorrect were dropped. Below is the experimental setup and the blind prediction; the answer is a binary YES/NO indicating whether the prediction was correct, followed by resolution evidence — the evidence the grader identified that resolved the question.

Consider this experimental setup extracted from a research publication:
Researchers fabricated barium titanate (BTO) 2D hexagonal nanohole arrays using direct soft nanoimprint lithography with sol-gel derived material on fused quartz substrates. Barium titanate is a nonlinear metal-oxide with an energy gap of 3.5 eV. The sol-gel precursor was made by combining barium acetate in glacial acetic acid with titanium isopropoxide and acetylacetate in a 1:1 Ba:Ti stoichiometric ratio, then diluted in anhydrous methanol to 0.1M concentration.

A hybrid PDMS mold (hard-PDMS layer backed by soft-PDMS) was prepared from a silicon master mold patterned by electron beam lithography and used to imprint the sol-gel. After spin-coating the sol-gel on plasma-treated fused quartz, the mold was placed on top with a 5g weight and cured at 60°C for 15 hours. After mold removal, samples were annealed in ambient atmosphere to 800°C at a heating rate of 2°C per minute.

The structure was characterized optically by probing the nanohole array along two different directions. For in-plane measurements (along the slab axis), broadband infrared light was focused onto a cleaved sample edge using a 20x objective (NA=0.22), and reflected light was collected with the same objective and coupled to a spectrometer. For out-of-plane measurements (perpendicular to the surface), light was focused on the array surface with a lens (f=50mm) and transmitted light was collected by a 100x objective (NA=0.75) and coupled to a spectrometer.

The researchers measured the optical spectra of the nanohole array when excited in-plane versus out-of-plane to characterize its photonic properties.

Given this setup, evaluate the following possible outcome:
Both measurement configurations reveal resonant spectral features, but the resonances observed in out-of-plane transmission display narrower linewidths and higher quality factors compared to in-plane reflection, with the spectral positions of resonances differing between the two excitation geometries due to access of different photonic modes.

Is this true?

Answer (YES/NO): NO